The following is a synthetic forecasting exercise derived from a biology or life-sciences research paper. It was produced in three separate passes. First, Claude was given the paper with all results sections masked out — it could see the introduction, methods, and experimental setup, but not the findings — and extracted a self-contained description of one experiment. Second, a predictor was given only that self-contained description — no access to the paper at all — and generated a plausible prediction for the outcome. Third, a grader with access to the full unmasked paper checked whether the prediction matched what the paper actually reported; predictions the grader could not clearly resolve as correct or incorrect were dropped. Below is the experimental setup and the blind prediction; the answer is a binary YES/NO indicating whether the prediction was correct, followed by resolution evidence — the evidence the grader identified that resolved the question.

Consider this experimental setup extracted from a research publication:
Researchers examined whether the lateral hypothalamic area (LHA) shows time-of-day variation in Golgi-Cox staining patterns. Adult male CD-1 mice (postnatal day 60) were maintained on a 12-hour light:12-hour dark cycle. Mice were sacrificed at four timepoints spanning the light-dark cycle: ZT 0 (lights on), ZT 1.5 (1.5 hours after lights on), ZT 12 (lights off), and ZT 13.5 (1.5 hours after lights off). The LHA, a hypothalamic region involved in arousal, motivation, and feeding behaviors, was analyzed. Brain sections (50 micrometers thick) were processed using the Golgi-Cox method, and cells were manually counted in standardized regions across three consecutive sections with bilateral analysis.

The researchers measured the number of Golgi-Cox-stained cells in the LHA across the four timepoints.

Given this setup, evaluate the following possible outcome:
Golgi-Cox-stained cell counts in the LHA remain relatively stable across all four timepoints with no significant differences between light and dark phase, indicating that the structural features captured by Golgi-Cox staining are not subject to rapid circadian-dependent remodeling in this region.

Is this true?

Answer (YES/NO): YES